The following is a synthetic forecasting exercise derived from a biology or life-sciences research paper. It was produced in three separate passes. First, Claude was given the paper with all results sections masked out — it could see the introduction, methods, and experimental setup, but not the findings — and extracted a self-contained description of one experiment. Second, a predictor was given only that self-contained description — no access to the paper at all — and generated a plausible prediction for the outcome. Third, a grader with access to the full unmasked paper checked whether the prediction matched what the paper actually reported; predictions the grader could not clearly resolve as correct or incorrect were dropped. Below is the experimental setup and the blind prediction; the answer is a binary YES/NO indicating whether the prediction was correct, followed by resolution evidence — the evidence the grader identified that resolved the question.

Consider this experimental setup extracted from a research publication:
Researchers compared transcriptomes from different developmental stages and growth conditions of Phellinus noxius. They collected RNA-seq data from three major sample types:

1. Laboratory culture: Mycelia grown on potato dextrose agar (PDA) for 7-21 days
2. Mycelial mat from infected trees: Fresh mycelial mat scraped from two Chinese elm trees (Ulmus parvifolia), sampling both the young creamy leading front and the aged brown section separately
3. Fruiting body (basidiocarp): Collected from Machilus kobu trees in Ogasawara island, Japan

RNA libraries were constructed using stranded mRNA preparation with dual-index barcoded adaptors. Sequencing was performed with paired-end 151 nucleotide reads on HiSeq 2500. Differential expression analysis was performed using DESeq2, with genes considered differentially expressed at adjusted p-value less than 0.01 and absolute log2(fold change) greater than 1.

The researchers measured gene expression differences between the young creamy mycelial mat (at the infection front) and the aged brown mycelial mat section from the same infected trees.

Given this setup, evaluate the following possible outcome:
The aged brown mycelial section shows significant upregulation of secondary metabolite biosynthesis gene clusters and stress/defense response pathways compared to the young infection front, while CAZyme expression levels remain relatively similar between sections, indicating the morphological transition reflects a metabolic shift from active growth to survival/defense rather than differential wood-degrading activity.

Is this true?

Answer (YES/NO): NO